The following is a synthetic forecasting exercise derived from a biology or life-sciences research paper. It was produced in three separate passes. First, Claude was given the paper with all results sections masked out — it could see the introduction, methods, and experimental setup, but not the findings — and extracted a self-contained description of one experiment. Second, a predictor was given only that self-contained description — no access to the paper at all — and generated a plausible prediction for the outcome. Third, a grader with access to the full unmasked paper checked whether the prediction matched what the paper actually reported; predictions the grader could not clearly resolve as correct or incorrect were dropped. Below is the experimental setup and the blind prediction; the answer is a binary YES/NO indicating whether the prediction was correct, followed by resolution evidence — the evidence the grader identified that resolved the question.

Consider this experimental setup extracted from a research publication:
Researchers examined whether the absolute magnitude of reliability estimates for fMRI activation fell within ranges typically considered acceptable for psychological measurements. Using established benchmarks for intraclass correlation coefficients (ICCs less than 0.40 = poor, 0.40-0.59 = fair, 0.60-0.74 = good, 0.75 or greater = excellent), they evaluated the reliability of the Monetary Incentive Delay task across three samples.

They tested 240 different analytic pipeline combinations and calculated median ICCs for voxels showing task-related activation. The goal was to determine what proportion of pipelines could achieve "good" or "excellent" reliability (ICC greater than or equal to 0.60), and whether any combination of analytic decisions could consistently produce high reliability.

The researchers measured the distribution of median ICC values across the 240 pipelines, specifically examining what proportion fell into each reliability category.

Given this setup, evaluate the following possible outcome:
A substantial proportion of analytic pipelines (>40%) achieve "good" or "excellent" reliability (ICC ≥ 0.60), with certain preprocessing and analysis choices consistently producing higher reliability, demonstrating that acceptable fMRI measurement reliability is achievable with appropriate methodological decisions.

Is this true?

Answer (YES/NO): NO